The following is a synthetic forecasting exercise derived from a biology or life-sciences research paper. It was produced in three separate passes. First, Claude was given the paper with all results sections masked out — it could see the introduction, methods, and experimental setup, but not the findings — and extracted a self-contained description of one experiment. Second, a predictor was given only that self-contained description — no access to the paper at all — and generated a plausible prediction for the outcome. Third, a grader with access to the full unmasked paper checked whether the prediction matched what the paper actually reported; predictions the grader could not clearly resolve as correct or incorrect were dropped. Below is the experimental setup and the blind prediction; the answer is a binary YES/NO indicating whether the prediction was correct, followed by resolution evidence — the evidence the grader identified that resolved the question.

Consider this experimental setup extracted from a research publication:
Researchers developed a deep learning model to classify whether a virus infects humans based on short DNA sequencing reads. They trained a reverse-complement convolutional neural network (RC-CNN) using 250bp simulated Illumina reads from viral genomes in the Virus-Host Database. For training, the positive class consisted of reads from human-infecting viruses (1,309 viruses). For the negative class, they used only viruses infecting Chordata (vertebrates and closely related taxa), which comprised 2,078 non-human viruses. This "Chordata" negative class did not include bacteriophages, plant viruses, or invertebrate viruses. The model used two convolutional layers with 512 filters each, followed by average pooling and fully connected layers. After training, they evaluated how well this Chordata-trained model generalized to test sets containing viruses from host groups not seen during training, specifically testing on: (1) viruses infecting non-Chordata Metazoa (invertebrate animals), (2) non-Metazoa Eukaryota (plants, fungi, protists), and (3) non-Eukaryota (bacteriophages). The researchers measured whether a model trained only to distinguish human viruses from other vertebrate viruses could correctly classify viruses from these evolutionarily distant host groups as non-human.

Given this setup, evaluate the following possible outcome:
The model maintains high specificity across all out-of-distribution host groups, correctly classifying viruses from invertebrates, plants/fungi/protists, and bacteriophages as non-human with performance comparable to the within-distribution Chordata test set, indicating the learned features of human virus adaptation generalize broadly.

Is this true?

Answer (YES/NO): YES